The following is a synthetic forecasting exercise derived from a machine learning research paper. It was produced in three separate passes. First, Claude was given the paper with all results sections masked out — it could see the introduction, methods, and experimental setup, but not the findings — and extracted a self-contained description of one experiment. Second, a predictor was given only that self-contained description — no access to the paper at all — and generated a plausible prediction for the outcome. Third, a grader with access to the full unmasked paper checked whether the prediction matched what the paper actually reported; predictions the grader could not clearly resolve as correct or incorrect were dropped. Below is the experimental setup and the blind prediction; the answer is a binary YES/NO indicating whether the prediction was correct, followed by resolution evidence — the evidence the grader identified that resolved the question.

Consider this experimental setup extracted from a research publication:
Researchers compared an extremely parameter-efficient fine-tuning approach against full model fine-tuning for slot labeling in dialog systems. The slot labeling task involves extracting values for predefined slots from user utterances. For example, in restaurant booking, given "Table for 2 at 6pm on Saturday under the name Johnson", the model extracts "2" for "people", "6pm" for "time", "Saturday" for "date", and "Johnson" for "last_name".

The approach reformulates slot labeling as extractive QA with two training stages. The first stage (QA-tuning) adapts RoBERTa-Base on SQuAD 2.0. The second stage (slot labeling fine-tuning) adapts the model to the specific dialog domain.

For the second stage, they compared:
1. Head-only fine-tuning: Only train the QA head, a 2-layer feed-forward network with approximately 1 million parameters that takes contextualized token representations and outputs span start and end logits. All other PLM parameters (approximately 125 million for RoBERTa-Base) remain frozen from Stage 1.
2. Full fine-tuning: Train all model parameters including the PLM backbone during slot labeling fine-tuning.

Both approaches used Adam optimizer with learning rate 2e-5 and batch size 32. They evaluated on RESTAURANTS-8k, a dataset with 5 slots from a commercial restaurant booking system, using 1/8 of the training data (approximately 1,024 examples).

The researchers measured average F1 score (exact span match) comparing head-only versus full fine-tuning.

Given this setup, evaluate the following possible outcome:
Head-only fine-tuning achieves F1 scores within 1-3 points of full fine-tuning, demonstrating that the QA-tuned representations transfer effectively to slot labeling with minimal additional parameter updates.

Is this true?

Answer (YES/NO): NO